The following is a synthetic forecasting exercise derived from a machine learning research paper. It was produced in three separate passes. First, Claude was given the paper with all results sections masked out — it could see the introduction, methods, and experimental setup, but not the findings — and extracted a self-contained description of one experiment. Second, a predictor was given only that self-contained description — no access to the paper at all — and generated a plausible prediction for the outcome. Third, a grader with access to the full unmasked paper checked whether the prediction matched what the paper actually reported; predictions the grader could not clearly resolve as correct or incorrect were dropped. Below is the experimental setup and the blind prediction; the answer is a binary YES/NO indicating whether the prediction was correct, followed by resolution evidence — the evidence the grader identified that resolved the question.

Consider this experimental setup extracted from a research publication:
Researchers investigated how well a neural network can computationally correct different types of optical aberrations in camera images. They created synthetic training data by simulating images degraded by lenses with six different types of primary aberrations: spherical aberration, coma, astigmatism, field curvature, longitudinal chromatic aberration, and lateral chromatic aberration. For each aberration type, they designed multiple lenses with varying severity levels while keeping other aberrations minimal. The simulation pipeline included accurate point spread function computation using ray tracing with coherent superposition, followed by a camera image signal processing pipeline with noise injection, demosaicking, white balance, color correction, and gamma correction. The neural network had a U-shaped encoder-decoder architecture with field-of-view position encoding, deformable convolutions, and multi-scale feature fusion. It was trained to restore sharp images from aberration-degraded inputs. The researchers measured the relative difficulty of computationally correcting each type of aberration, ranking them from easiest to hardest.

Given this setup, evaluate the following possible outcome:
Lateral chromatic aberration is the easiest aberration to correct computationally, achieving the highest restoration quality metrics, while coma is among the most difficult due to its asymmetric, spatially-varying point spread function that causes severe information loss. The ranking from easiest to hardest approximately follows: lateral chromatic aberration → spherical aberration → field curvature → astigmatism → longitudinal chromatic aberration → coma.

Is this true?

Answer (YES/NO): NO